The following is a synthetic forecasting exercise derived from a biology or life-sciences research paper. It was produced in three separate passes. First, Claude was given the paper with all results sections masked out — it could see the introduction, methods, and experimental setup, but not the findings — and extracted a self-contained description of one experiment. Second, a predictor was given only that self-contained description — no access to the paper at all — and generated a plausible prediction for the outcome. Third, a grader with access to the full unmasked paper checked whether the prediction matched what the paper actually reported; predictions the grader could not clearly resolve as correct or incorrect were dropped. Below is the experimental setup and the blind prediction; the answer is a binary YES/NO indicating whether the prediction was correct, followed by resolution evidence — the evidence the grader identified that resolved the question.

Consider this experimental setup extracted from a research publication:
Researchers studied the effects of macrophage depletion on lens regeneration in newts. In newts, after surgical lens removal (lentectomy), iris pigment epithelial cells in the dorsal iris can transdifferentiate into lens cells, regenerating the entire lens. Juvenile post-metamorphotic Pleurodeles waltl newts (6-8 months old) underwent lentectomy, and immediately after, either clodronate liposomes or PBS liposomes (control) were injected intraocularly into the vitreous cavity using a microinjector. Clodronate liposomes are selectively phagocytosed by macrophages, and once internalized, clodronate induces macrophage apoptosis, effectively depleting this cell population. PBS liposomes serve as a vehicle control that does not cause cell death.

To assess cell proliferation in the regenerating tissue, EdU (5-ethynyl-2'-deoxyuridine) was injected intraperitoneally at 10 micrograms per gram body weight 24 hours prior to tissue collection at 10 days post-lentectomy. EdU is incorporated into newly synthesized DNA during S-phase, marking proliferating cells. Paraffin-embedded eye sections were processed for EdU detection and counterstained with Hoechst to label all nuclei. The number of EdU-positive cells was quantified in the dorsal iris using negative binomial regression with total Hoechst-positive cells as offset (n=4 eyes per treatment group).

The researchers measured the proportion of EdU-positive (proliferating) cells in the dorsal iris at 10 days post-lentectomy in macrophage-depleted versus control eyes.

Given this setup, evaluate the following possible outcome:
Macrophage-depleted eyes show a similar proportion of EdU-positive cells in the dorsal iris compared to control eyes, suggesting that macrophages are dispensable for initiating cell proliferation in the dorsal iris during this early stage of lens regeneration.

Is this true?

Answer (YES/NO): NO